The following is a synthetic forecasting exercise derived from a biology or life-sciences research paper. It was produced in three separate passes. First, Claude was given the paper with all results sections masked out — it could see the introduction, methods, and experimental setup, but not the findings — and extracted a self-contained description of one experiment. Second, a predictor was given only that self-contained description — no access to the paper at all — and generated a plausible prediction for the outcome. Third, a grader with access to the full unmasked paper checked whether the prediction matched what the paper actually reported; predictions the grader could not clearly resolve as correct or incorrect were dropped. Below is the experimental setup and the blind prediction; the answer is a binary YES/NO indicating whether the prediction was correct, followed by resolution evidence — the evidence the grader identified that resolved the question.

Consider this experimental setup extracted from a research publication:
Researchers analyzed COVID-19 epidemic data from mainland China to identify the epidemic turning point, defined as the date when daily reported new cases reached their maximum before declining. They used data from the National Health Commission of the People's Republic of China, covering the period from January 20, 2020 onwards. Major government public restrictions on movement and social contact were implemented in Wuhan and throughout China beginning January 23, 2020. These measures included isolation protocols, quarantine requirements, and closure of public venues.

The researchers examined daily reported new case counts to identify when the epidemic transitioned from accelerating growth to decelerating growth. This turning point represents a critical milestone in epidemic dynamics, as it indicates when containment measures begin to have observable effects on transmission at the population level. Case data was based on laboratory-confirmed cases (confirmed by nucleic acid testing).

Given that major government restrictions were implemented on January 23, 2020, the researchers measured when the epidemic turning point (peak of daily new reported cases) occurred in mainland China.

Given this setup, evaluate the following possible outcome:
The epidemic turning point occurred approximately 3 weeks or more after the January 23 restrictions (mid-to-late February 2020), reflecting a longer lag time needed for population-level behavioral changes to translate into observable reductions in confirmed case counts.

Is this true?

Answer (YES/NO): NO